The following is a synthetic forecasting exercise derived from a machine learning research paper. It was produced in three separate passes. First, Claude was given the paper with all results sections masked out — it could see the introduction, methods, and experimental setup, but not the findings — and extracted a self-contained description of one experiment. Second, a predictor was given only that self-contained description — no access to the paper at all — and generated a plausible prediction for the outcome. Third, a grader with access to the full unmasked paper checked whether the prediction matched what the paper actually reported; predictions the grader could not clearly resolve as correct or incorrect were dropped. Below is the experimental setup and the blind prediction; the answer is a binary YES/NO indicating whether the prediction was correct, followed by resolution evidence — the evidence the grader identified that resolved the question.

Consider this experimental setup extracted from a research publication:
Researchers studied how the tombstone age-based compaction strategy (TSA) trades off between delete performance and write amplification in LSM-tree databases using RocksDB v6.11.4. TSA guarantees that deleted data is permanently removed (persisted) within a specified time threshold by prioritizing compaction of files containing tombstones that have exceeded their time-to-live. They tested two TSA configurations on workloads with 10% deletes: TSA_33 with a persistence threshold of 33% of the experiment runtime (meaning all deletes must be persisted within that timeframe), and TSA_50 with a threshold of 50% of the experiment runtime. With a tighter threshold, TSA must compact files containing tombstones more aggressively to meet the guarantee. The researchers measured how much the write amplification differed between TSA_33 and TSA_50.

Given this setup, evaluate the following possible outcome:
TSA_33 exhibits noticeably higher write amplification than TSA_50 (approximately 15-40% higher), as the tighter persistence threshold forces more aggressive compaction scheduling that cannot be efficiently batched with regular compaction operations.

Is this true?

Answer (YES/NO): NO